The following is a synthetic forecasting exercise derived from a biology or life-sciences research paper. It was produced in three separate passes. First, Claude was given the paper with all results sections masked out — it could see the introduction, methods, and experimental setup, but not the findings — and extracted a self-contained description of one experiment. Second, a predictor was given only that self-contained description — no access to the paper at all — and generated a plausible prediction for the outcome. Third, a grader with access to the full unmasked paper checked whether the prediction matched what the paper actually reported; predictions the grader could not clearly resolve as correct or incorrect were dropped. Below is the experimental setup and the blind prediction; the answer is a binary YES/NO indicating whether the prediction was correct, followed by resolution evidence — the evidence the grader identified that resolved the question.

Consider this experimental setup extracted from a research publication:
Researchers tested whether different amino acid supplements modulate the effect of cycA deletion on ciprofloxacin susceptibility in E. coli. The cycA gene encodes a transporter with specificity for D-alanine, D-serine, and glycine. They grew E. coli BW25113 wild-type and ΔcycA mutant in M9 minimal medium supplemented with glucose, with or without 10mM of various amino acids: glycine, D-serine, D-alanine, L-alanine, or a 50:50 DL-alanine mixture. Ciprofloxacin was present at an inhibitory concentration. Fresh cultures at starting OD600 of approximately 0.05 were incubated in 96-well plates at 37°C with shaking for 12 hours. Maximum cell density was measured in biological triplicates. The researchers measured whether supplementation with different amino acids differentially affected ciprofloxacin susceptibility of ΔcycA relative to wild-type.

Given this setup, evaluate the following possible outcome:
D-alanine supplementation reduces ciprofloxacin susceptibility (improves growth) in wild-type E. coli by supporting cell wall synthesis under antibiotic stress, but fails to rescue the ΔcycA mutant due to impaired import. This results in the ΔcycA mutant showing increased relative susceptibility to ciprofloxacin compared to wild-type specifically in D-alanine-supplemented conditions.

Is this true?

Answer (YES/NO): NO